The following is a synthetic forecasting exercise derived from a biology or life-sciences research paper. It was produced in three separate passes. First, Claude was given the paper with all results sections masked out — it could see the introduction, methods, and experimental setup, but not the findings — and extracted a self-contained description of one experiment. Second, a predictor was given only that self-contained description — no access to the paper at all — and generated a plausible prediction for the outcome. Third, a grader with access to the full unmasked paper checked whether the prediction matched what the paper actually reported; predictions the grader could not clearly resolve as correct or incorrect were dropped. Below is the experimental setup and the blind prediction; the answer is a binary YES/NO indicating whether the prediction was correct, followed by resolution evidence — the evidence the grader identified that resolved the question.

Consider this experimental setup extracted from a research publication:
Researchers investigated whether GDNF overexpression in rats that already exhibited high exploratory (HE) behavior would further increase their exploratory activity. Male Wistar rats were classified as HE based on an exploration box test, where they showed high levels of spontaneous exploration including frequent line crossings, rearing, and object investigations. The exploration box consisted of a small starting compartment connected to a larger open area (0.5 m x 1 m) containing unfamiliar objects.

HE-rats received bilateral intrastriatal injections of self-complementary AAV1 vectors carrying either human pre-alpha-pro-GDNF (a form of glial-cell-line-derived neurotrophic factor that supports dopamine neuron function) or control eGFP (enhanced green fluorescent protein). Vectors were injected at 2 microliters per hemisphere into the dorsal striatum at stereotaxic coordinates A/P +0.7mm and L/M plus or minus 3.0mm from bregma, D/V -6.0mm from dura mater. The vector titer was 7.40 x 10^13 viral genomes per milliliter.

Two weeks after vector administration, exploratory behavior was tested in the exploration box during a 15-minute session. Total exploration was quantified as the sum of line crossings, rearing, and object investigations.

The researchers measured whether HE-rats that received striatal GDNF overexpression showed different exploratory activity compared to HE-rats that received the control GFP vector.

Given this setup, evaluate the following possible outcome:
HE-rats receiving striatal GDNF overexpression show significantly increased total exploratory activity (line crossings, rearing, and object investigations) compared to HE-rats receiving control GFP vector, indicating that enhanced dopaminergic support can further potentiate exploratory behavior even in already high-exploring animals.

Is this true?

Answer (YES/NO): NO